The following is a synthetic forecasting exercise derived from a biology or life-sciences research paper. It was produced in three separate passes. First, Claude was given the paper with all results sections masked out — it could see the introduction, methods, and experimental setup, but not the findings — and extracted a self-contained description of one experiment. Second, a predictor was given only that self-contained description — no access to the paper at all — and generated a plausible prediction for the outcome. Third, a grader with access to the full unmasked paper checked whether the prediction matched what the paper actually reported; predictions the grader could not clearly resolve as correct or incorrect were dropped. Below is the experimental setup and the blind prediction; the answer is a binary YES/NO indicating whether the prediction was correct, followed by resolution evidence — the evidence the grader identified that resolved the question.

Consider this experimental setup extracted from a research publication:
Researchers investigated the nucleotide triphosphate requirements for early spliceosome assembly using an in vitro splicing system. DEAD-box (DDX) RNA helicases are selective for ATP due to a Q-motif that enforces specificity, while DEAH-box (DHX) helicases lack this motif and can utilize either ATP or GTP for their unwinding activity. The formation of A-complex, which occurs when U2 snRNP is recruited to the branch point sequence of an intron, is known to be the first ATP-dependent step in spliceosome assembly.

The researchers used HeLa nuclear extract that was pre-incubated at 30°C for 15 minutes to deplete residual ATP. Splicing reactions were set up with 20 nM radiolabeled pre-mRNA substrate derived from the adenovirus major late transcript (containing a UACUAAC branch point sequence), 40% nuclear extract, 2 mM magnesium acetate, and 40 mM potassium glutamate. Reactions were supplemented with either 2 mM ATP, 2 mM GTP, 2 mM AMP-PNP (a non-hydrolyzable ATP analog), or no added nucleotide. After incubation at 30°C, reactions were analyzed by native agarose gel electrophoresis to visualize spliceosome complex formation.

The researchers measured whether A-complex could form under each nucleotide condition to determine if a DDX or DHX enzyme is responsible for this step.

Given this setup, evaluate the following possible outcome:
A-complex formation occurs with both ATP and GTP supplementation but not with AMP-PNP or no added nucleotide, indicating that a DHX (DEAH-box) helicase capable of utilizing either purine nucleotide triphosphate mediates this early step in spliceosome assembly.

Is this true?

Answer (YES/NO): YES